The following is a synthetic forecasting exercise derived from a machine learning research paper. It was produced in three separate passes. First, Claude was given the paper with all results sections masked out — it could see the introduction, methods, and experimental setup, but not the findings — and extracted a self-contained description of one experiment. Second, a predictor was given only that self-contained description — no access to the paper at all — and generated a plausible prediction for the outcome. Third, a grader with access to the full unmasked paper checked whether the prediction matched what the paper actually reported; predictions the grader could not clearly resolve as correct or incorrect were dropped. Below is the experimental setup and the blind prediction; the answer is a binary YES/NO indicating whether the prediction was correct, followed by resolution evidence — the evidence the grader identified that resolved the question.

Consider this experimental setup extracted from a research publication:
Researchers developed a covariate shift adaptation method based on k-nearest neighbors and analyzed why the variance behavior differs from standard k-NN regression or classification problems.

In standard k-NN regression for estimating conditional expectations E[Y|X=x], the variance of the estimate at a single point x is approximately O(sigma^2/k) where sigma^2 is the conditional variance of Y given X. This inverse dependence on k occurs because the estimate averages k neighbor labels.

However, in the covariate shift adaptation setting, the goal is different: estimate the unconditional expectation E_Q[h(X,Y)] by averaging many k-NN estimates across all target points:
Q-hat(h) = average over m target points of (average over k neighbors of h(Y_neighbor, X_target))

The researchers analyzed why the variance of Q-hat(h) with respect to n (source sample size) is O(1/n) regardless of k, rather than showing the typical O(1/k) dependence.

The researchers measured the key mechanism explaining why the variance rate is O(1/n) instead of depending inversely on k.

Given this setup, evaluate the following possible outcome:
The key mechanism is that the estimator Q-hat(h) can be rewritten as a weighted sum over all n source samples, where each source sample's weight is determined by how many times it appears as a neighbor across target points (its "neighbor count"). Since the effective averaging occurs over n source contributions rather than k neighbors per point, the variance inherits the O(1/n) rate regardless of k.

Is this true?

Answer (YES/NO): YES